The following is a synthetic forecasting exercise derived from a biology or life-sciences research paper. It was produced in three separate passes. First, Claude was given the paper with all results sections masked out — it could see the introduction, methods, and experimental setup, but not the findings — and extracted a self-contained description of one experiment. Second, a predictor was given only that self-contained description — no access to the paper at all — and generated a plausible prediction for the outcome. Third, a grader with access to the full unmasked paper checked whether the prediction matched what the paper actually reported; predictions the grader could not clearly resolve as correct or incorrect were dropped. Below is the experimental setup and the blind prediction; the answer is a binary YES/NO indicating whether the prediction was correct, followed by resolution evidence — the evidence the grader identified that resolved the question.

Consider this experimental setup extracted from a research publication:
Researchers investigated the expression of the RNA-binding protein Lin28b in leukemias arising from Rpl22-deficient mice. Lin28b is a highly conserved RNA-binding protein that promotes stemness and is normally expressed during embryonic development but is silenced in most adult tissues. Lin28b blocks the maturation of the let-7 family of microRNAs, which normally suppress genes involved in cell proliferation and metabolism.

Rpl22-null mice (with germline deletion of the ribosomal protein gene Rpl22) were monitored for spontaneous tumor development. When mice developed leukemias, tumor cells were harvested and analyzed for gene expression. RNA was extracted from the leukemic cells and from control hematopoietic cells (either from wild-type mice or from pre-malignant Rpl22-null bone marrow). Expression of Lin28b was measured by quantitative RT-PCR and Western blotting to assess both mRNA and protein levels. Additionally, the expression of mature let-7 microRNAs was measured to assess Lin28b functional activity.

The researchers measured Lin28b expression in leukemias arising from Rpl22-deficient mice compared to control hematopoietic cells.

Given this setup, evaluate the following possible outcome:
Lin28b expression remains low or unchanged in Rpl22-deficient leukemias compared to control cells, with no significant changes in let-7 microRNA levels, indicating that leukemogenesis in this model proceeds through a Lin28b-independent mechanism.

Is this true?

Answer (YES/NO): NO